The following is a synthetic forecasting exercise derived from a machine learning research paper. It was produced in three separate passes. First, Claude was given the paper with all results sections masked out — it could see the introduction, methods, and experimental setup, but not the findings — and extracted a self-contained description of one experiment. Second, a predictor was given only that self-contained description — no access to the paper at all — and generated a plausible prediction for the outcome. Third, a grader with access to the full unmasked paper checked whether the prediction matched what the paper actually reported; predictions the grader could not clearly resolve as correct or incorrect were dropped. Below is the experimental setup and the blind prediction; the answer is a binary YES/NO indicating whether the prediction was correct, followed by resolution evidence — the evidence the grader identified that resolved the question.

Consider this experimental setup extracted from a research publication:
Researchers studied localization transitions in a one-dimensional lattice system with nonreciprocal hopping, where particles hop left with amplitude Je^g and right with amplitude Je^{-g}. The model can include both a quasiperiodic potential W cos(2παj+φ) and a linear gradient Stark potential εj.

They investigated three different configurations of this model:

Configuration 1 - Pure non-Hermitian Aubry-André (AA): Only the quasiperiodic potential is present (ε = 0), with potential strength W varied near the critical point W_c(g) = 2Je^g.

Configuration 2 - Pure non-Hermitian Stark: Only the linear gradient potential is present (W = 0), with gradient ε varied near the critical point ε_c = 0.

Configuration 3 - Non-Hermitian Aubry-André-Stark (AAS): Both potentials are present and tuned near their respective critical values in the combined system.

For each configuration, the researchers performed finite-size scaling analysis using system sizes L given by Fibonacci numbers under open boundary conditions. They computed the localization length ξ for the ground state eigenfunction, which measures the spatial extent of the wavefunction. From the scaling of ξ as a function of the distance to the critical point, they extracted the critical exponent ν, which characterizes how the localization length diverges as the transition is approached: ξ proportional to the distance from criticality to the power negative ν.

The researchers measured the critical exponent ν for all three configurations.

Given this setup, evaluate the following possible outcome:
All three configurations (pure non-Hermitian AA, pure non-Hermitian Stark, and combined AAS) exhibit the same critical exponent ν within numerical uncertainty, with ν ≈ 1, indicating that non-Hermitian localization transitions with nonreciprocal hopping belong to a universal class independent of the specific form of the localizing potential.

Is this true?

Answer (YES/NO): NO